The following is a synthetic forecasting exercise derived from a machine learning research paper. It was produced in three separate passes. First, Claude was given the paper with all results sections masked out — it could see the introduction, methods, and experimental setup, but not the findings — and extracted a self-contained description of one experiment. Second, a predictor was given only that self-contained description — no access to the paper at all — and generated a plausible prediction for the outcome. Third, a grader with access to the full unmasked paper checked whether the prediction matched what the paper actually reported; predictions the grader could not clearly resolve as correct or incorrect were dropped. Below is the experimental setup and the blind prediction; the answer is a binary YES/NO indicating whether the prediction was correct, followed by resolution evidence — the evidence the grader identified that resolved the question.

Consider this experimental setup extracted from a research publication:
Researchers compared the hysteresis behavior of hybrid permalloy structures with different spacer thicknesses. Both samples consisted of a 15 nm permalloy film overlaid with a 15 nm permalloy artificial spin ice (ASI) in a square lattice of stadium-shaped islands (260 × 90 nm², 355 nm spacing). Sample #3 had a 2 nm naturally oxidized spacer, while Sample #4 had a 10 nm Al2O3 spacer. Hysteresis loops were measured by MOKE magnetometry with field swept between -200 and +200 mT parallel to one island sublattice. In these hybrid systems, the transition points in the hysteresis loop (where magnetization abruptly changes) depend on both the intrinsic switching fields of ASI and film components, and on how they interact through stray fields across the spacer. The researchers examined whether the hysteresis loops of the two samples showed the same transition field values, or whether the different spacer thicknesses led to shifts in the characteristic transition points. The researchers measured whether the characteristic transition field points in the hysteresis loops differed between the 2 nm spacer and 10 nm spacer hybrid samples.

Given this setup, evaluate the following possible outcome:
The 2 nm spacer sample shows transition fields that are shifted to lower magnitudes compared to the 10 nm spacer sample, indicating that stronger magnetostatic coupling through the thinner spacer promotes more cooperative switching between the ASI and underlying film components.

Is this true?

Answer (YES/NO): YES